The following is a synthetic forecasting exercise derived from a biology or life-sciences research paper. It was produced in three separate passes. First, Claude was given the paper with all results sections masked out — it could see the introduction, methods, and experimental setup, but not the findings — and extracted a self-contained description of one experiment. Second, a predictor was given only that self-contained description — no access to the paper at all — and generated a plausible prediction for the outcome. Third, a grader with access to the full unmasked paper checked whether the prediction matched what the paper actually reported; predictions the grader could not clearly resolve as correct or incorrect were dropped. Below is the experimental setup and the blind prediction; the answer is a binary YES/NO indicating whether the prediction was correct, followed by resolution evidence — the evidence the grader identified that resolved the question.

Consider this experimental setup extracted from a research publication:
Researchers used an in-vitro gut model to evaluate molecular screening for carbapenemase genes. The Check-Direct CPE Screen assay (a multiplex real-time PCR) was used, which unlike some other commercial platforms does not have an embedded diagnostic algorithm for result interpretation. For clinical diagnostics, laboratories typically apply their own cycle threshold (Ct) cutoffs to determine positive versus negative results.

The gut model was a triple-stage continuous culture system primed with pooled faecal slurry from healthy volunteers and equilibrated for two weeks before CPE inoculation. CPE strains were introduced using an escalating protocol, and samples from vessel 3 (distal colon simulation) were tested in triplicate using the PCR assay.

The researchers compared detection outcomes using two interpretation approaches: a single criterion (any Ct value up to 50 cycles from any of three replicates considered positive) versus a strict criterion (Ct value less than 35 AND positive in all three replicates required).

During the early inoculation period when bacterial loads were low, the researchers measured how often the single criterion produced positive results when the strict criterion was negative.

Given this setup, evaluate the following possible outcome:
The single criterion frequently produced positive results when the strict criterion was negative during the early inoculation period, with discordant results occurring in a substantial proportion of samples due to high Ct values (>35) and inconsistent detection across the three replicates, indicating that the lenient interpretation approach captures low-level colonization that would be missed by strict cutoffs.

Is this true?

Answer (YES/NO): YES